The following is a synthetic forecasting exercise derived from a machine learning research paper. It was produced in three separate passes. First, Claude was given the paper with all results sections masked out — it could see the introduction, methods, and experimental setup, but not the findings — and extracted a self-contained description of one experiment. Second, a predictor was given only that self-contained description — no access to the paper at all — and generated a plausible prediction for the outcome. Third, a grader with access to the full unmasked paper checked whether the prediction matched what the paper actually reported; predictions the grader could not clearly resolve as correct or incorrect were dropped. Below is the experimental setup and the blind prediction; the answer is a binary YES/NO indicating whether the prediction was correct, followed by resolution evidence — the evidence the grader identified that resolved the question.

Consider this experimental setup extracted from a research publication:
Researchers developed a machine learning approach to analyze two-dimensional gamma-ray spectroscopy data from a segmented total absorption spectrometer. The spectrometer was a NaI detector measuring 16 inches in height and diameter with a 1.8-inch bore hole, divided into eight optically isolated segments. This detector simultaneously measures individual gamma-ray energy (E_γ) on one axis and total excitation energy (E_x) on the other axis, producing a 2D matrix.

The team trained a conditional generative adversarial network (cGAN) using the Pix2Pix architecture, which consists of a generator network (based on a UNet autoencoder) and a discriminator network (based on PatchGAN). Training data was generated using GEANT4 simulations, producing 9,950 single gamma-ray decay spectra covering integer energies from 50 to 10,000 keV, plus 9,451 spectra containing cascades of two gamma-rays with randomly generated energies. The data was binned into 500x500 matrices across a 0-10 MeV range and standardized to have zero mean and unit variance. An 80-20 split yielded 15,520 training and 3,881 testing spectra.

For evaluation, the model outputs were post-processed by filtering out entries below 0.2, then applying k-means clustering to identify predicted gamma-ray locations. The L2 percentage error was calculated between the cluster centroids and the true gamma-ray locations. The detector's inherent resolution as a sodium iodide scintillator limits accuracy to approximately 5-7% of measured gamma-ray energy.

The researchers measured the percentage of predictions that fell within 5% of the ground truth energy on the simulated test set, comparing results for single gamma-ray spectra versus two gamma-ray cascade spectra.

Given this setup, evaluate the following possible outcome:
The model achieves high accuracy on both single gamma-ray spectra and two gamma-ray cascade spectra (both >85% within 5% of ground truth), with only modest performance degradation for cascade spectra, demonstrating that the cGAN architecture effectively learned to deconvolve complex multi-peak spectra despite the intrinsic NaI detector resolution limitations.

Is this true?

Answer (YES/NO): NO